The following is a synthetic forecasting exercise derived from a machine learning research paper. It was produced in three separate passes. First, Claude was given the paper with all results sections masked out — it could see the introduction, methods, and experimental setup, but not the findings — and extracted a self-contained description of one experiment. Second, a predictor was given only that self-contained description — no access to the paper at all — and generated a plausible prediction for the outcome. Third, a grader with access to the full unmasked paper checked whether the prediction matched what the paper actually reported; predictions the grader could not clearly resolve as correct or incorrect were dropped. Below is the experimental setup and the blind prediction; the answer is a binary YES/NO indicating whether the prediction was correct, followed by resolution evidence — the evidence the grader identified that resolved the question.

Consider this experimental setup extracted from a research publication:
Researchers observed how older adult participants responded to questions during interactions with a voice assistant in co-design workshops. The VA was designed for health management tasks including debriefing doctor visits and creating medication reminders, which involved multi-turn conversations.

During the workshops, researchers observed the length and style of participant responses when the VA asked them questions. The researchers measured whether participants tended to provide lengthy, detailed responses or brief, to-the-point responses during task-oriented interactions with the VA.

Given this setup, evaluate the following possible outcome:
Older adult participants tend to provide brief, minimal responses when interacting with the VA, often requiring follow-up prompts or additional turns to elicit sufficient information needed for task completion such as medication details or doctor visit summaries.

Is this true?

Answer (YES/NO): NO